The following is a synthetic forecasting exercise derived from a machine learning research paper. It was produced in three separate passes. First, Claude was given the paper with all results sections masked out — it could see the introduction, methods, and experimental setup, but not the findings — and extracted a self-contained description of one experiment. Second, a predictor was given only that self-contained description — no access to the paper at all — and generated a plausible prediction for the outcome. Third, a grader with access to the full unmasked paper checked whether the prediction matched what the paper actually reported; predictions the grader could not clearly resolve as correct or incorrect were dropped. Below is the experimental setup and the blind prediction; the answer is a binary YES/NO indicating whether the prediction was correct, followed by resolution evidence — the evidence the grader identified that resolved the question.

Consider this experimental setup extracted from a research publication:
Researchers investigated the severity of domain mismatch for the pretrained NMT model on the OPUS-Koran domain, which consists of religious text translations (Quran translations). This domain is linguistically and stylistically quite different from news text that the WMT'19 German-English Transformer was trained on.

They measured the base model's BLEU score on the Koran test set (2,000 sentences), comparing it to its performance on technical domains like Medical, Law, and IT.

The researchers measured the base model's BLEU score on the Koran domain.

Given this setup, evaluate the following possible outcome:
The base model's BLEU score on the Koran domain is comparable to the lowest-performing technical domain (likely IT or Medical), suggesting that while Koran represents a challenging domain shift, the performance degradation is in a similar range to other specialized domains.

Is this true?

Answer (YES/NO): NO